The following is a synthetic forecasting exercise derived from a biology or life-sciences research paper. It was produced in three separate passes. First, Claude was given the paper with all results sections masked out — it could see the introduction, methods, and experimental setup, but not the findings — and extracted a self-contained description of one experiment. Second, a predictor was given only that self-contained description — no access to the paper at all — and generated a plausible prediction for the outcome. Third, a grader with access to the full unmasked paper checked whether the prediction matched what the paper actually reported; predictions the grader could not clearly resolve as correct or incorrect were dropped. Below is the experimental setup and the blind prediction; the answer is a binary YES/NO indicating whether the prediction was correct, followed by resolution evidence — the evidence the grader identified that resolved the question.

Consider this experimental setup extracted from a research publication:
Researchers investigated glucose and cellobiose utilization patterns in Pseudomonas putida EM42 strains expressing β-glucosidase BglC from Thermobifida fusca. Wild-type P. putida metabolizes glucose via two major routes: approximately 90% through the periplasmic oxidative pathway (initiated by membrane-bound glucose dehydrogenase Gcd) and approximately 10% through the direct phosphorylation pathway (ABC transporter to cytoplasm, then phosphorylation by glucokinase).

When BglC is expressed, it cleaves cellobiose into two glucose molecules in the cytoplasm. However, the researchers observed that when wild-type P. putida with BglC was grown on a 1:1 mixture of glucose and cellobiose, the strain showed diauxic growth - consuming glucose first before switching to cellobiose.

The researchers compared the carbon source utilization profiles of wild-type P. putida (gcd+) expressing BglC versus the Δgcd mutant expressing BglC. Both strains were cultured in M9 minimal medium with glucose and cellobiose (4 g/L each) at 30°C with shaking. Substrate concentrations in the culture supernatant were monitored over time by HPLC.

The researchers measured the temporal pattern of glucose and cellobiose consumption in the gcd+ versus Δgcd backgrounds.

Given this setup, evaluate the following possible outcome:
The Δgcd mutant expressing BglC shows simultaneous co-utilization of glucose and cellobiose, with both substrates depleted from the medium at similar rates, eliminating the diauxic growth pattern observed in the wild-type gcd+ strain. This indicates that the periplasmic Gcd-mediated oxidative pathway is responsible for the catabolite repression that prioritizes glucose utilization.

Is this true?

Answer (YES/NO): NO